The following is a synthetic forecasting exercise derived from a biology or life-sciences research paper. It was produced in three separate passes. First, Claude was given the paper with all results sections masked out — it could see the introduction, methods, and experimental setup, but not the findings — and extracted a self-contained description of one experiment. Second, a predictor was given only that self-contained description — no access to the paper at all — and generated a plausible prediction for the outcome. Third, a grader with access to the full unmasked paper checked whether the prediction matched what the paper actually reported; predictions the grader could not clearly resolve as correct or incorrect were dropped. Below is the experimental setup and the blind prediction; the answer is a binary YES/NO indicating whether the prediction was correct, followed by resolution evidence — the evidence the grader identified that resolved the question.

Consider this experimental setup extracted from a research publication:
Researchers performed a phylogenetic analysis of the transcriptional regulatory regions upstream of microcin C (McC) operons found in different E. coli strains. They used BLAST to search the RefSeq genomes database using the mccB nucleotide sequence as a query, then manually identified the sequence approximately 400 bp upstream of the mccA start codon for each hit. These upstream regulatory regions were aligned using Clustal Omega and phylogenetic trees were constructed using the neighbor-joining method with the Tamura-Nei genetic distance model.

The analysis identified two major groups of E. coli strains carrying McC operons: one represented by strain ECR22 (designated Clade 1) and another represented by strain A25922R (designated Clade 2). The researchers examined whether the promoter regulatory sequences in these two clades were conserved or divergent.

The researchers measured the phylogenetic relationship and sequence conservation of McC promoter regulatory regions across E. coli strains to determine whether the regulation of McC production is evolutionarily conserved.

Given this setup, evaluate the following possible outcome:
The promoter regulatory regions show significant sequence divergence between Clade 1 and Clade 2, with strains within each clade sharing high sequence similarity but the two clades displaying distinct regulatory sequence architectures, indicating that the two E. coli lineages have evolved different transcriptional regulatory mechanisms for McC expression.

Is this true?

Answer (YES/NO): NO